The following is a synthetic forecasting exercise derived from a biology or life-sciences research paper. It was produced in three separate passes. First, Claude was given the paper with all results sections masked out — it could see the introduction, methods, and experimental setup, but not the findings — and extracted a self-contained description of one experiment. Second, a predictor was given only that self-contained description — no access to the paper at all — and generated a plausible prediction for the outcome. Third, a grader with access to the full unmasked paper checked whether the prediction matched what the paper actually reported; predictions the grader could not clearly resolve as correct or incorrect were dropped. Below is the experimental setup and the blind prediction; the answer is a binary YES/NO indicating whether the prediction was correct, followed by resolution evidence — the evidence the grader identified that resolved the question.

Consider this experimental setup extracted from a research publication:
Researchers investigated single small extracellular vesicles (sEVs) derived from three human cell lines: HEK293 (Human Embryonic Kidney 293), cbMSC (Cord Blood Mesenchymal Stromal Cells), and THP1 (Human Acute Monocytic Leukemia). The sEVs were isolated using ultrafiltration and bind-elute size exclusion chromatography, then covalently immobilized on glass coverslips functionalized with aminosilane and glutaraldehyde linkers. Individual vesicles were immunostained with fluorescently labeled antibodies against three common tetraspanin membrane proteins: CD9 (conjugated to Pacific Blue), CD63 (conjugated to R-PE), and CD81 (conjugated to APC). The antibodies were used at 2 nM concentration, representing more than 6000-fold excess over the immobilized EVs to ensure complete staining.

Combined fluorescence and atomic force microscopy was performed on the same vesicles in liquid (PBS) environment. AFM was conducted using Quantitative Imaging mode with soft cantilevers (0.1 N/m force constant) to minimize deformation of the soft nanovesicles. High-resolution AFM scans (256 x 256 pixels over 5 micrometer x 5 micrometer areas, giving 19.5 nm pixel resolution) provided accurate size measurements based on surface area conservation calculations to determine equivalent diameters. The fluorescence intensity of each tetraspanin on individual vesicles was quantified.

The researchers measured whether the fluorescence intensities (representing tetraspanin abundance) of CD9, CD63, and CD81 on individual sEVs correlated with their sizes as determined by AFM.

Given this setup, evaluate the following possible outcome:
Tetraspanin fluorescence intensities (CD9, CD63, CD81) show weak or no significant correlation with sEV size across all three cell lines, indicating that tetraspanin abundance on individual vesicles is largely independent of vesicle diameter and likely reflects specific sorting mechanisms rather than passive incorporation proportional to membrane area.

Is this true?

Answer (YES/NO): YES